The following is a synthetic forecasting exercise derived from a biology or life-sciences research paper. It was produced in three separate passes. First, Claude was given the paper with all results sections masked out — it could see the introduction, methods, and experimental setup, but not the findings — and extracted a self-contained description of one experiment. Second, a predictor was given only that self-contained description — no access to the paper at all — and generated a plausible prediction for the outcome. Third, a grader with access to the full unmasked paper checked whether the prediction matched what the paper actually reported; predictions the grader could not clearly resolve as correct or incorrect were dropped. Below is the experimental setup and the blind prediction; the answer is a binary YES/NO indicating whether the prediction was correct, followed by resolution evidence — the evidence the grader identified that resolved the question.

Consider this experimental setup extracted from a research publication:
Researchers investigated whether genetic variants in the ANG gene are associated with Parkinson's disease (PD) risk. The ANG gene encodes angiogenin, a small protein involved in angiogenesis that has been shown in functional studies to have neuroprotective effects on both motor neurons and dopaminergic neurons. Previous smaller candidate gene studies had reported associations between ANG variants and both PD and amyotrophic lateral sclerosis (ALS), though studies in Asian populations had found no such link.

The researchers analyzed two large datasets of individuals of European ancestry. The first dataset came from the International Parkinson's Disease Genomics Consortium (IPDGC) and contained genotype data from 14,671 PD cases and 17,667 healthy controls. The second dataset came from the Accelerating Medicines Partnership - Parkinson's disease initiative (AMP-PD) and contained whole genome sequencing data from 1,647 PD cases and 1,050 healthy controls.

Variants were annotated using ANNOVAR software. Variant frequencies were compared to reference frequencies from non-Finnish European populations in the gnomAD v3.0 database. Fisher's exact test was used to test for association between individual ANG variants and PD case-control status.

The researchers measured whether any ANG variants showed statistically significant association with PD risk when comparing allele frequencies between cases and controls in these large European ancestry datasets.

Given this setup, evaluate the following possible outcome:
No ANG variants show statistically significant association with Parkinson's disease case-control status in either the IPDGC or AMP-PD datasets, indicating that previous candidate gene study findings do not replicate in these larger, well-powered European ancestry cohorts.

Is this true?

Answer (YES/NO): YES